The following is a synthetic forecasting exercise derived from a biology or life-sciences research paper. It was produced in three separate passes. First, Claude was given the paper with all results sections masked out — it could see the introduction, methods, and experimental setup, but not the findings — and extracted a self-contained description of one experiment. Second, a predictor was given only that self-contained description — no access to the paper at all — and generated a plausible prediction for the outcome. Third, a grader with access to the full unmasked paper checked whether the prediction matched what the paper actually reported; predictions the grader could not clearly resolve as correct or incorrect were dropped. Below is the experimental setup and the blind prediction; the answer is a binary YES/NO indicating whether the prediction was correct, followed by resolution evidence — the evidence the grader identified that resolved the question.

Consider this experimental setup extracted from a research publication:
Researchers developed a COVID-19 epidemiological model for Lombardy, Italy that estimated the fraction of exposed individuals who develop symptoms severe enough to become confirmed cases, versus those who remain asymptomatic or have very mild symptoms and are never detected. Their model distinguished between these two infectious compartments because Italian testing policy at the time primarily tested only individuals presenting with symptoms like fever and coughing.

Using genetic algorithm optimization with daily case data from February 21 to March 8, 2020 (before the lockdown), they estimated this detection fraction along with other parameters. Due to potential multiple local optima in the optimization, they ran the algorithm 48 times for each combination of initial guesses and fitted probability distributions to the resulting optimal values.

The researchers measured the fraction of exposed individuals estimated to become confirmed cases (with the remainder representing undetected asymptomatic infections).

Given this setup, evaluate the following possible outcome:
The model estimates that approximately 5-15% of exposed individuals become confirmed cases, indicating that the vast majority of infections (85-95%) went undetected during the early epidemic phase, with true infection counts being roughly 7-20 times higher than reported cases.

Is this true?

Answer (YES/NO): YES